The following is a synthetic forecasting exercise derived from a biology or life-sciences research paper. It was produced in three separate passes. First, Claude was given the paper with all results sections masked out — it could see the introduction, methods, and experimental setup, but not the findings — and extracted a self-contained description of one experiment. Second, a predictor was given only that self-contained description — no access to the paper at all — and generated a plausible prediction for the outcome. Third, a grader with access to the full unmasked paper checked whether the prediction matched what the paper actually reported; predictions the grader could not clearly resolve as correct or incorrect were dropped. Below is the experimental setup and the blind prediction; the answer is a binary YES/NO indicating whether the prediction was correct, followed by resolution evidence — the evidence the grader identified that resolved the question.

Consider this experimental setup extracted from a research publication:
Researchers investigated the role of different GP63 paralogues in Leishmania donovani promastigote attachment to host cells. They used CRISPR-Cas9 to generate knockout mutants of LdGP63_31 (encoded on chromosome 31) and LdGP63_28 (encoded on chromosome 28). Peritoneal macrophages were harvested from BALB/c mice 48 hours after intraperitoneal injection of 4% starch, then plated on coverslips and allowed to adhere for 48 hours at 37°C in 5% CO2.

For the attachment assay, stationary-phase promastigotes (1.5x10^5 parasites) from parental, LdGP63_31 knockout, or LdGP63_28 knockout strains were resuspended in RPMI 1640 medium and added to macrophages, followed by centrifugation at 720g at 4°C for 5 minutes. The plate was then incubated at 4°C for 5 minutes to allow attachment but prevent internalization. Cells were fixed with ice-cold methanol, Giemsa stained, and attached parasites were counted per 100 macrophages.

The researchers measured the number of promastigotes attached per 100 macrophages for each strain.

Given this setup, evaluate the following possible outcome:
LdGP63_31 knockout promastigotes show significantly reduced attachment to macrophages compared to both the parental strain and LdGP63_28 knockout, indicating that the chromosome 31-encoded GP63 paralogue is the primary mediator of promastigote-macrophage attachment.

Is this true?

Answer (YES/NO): YES